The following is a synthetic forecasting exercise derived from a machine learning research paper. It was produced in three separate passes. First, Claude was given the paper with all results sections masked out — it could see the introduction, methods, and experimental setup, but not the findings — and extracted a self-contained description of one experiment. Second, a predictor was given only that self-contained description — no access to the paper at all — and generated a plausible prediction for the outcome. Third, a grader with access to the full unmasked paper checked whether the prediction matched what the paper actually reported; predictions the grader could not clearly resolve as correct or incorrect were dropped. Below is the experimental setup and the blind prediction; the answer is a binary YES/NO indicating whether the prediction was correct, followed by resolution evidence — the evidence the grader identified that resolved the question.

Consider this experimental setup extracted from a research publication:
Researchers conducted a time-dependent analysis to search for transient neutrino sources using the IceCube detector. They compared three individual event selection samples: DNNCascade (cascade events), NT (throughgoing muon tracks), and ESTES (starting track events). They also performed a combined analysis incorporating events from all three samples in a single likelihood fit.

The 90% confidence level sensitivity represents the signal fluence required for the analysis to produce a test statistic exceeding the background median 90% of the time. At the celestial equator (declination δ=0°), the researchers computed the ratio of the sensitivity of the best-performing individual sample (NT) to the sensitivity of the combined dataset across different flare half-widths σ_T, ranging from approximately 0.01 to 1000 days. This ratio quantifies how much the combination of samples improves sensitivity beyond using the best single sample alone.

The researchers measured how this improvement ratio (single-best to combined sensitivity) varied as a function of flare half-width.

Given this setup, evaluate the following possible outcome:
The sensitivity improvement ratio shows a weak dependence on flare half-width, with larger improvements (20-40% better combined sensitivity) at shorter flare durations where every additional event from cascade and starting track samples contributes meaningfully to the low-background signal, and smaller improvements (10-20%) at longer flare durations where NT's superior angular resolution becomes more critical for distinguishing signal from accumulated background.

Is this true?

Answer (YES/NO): NO